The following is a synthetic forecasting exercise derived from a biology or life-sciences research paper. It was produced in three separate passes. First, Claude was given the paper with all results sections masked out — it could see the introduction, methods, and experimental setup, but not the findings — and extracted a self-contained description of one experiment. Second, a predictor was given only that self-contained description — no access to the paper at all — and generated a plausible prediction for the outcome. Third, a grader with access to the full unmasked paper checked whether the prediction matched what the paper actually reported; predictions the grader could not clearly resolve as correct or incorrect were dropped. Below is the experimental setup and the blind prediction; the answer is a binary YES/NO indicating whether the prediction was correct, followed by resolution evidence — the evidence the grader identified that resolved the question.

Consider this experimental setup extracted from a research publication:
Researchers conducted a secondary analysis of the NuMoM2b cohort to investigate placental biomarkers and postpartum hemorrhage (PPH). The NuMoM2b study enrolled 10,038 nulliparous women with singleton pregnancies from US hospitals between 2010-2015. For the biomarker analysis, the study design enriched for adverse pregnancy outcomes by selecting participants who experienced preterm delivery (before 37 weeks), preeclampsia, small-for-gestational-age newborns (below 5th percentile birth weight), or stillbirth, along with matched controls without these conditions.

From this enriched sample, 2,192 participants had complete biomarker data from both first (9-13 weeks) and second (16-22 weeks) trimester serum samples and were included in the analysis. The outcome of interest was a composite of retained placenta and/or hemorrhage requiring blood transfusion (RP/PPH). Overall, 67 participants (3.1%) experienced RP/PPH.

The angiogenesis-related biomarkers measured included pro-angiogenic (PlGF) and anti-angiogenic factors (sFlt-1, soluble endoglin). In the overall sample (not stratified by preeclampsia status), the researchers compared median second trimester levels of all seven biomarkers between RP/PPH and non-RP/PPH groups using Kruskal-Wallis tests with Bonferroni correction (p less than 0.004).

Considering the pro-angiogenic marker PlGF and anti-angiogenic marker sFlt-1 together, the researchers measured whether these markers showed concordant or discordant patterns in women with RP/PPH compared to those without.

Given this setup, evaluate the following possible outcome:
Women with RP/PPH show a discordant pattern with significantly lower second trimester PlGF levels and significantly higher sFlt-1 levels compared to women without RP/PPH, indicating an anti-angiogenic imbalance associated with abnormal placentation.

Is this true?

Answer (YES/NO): NO